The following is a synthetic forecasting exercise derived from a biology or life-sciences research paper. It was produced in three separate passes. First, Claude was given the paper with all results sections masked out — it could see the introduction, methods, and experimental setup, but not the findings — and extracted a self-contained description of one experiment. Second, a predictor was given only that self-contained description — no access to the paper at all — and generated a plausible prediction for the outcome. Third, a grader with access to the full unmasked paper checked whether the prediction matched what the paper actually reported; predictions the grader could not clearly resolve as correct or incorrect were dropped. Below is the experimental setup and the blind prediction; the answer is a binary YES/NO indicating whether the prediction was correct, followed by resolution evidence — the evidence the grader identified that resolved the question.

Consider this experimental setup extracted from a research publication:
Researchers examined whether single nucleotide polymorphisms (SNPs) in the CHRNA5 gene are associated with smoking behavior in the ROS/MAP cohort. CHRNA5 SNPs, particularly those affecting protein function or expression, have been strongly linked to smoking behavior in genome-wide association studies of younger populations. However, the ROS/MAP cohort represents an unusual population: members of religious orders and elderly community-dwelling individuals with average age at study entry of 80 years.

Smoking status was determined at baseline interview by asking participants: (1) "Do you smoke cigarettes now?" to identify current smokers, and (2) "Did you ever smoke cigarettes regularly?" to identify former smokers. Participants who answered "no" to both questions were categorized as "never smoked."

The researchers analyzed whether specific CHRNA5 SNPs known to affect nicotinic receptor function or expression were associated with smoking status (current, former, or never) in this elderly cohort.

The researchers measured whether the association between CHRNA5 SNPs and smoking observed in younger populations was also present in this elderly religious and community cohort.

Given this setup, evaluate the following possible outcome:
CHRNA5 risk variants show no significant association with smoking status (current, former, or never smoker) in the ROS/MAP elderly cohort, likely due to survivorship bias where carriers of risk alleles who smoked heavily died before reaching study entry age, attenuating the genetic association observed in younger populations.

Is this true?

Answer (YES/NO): YES